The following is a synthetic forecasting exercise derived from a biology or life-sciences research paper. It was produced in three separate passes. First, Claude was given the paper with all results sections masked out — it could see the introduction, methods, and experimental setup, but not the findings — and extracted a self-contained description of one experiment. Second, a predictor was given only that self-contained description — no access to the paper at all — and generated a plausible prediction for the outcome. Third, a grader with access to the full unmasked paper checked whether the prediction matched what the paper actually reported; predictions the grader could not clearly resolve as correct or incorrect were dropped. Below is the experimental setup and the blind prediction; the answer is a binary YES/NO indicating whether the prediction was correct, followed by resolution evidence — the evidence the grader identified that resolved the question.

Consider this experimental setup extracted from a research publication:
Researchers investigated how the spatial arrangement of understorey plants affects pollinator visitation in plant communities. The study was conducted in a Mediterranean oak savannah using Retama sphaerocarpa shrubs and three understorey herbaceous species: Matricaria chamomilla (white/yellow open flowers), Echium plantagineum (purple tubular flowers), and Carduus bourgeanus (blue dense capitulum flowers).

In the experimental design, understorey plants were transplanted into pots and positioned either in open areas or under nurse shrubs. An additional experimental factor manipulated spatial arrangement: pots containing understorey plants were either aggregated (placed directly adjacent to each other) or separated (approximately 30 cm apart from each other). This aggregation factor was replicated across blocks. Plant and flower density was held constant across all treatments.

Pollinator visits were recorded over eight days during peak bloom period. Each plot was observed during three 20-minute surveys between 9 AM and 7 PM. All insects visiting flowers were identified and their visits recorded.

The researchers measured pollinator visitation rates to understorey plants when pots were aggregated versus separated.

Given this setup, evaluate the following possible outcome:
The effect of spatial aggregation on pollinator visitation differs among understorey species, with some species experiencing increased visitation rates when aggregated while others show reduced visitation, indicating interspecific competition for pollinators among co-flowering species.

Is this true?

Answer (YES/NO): NO